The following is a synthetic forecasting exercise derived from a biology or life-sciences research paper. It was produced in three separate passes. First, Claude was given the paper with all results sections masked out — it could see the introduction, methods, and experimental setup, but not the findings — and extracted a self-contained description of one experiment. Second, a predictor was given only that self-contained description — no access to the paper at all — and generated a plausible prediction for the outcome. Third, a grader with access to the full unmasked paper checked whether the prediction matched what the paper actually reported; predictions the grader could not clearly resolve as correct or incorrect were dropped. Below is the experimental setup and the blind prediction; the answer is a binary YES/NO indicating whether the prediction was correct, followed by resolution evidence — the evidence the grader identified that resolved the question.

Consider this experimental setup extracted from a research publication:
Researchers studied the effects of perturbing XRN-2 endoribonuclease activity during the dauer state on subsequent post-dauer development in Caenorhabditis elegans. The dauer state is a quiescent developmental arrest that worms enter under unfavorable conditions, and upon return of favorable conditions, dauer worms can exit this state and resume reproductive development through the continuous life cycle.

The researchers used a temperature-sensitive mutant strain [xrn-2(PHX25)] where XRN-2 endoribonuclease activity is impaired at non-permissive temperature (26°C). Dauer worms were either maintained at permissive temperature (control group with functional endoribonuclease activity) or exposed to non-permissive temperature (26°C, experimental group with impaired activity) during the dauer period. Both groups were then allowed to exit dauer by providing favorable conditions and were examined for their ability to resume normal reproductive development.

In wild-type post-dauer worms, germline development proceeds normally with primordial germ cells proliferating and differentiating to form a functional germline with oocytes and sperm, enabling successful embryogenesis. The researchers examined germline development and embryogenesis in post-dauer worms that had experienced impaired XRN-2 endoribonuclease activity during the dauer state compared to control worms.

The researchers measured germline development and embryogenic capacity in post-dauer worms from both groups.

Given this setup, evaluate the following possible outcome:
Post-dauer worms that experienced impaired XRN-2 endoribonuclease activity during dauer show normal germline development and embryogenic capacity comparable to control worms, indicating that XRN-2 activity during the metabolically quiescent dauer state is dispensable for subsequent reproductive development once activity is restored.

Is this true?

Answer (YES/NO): NO